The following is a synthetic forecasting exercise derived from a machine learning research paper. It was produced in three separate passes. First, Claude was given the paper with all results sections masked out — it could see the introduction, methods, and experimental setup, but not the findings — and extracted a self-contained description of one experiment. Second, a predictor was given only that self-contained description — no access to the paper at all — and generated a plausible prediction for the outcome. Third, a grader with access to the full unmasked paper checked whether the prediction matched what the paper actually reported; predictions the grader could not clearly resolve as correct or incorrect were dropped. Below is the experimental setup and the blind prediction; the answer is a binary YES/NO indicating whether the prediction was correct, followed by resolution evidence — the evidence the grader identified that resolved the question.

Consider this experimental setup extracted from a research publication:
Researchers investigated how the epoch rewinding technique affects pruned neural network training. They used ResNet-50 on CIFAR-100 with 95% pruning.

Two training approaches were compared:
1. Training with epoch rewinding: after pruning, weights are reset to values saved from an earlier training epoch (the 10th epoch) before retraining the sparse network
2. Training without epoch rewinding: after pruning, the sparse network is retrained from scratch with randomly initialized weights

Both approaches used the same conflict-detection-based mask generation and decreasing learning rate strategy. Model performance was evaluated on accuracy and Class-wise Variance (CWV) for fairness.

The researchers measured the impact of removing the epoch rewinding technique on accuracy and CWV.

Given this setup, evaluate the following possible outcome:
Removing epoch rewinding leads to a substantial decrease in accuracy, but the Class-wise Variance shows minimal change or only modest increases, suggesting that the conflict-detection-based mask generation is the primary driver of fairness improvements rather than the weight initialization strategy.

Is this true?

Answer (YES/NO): NO